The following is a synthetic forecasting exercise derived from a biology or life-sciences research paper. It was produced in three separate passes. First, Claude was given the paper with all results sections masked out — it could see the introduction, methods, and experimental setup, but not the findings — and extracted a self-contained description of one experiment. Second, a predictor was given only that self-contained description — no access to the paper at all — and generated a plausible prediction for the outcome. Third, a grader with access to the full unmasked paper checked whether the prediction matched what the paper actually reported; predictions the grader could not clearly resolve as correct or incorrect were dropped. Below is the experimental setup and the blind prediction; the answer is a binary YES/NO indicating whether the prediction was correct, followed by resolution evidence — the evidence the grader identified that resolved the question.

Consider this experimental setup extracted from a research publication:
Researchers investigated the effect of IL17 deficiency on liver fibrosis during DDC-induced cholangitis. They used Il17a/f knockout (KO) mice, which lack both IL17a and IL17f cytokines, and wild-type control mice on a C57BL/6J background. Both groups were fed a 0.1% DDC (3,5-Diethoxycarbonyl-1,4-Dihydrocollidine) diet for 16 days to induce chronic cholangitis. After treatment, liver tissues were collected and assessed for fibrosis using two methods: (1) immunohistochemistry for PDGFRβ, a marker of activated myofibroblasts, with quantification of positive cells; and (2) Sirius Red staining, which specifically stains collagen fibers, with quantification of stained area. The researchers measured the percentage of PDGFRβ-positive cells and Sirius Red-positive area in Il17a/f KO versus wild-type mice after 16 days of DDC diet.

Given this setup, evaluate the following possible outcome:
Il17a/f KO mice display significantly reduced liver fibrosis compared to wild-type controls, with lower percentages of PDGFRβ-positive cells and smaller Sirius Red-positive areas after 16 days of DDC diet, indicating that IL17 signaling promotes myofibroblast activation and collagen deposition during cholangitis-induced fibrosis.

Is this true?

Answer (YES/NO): YES